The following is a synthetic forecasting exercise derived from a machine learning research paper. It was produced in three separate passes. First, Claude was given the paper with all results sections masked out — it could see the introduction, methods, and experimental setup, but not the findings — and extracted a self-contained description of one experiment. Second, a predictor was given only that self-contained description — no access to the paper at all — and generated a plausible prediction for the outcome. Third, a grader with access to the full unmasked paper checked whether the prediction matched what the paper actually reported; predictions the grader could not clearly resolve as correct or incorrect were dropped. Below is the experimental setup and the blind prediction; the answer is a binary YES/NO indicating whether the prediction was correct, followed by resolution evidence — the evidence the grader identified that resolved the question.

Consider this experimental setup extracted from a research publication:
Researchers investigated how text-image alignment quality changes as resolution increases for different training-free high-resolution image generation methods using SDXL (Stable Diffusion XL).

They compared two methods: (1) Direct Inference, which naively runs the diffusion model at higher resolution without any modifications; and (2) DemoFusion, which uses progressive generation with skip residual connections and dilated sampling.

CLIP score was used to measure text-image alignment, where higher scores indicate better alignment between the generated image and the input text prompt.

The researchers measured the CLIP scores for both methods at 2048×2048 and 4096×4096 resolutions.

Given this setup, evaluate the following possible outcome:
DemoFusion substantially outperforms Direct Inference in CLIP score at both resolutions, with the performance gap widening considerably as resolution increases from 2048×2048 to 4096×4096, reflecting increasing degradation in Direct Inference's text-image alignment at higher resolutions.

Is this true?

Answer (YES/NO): NO